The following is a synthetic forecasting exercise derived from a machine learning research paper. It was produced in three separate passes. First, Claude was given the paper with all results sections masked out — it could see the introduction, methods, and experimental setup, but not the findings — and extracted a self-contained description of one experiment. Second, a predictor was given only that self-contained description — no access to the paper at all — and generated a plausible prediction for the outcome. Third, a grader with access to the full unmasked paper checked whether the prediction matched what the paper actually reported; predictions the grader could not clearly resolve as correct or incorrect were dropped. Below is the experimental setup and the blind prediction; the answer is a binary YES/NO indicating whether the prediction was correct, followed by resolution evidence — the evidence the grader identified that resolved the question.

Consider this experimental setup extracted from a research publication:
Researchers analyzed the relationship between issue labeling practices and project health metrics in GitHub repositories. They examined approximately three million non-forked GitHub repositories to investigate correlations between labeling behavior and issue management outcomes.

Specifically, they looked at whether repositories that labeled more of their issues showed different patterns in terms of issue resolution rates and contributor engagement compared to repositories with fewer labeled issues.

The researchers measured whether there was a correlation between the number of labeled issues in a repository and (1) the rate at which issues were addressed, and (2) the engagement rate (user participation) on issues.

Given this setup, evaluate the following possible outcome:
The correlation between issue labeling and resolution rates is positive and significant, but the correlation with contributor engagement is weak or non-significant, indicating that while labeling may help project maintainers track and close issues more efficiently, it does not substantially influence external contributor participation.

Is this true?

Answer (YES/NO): NO